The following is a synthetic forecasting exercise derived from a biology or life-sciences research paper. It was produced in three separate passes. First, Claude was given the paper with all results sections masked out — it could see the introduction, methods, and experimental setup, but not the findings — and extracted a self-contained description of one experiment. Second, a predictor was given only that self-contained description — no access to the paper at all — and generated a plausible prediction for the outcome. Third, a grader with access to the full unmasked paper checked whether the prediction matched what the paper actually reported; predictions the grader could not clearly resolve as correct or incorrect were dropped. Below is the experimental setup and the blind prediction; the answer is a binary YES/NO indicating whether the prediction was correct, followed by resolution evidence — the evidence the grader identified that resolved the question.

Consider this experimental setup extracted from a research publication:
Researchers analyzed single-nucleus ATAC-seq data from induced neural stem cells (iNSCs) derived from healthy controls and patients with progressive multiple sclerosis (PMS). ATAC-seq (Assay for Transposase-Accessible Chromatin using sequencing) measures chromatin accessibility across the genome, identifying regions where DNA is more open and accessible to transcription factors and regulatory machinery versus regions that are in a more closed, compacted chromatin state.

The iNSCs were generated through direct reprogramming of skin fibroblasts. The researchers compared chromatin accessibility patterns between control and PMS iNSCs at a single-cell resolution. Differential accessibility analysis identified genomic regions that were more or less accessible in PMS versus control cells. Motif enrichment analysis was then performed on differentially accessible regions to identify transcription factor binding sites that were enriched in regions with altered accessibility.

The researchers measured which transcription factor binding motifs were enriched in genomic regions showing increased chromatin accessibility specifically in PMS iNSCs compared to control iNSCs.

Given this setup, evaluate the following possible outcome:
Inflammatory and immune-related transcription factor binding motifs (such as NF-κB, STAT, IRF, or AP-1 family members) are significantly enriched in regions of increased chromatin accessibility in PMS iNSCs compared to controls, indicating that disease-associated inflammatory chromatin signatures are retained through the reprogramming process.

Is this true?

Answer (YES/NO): YES